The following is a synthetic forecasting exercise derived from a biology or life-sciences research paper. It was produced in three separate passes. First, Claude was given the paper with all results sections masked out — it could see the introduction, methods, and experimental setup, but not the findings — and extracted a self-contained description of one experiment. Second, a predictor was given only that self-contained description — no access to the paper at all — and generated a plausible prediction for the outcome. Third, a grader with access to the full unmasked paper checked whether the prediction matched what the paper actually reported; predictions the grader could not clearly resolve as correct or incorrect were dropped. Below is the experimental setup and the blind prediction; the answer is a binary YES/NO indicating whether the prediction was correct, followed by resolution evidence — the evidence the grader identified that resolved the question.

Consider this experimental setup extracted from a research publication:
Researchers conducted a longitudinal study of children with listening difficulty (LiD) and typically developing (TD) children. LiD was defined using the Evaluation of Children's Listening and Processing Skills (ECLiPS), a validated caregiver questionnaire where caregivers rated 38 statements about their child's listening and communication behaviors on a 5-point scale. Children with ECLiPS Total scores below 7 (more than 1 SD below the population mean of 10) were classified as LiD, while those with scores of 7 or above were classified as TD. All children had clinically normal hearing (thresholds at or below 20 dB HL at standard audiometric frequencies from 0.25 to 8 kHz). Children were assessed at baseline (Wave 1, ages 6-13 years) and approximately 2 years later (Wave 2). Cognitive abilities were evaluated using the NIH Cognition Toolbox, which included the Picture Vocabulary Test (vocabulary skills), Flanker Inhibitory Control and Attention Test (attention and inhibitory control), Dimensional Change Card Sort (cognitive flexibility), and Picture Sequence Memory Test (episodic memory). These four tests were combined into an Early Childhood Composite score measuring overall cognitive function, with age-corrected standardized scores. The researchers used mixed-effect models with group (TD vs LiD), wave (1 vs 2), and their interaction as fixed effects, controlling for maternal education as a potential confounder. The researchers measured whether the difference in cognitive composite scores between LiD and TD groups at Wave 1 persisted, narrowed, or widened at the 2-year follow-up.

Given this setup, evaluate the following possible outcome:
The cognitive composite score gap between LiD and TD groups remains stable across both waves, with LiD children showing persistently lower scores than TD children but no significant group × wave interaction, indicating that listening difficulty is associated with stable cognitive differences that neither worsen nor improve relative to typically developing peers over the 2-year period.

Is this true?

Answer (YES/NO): YES